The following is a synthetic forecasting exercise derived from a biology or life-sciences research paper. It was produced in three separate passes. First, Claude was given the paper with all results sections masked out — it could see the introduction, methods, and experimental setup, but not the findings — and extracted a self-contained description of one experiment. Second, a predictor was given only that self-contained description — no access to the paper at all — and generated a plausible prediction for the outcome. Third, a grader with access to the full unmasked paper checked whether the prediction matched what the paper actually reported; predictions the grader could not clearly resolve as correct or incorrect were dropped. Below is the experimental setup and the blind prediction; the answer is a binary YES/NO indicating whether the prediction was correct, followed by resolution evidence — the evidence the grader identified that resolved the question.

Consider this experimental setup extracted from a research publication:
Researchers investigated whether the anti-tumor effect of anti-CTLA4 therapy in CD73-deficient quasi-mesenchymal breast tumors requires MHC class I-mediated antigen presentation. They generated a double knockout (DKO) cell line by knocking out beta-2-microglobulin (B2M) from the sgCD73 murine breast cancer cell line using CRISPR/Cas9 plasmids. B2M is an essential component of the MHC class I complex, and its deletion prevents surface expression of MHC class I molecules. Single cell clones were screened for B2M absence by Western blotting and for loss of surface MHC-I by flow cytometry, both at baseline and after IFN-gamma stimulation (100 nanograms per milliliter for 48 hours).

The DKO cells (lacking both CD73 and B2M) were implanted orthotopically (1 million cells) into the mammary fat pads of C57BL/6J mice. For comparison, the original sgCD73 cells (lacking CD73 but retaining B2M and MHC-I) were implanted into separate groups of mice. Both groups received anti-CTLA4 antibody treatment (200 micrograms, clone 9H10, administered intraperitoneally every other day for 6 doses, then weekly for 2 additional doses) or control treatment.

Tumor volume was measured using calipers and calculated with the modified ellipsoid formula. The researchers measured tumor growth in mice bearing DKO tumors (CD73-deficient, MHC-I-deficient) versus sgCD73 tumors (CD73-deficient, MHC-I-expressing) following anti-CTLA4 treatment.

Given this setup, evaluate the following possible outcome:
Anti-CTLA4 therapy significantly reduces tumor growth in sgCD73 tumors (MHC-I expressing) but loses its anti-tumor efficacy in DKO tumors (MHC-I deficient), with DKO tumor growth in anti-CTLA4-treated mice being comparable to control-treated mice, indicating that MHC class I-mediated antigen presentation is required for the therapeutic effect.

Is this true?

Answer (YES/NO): NO